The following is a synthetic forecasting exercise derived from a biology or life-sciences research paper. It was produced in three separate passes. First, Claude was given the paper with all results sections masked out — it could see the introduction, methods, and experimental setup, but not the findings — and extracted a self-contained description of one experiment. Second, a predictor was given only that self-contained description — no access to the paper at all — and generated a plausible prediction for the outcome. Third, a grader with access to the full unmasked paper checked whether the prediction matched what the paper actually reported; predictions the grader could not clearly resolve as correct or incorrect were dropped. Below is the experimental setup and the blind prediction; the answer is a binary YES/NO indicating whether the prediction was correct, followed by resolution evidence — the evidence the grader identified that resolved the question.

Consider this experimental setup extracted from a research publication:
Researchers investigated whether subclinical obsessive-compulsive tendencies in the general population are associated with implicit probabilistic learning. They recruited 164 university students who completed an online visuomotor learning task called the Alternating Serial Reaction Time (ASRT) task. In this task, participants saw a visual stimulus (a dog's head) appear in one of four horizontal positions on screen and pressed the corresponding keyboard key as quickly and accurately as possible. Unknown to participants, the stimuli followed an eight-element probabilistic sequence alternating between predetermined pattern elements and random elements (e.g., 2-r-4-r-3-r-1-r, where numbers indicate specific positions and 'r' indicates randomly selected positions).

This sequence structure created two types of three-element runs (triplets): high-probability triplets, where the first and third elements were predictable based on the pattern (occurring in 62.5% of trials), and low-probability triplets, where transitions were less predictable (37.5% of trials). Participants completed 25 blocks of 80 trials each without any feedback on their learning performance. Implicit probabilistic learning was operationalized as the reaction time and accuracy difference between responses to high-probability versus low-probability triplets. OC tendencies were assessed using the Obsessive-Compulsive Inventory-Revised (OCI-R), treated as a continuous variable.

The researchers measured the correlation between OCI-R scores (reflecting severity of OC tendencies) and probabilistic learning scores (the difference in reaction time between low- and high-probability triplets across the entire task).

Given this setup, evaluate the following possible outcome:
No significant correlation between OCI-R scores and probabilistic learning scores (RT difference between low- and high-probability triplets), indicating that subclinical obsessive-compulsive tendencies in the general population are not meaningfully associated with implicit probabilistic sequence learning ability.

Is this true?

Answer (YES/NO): YES